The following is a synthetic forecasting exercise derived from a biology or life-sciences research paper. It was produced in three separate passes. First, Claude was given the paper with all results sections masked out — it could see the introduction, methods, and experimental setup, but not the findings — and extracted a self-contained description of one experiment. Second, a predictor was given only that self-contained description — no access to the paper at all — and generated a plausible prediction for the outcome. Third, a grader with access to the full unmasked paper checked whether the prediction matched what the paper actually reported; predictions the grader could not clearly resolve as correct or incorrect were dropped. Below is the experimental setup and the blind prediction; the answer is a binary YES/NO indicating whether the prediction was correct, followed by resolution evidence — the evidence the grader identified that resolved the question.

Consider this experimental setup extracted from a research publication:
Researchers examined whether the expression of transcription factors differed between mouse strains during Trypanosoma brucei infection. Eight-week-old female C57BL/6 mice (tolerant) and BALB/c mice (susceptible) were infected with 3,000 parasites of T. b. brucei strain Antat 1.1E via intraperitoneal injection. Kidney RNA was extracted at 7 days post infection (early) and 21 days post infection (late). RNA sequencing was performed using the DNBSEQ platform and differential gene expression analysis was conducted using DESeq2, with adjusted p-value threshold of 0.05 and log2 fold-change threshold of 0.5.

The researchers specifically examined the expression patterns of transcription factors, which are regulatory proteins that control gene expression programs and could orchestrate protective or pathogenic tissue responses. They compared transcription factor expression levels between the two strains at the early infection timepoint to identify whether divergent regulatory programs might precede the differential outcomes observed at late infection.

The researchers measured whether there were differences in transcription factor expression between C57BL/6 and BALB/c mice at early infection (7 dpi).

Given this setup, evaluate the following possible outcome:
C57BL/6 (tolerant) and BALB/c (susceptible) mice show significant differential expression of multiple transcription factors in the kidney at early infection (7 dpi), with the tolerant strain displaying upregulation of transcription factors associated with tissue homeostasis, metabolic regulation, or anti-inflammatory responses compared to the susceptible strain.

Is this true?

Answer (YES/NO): YES